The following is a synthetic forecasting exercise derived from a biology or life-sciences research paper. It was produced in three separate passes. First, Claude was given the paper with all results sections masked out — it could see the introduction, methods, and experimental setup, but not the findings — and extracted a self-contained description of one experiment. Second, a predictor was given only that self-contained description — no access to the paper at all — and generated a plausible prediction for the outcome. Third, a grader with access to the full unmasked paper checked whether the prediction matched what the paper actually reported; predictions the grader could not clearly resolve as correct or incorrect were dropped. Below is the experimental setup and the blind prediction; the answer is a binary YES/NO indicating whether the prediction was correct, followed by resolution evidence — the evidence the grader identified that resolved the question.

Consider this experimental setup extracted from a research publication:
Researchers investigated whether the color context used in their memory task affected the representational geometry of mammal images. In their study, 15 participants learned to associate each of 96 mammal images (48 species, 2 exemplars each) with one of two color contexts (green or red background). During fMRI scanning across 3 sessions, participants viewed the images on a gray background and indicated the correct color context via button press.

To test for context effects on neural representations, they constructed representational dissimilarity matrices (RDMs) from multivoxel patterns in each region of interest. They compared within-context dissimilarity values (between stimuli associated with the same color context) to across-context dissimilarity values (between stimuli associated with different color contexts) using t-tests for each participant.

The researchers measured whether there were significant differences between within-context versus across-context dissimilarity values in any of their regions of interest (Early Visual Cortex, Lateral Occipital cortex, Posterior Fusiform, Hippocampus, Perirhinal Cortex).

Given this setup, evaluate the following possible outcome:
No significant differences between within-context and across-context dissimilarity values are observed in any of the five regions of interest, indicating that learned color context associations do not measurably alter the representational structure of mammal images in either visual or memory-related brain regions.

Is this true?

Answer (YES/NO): YES